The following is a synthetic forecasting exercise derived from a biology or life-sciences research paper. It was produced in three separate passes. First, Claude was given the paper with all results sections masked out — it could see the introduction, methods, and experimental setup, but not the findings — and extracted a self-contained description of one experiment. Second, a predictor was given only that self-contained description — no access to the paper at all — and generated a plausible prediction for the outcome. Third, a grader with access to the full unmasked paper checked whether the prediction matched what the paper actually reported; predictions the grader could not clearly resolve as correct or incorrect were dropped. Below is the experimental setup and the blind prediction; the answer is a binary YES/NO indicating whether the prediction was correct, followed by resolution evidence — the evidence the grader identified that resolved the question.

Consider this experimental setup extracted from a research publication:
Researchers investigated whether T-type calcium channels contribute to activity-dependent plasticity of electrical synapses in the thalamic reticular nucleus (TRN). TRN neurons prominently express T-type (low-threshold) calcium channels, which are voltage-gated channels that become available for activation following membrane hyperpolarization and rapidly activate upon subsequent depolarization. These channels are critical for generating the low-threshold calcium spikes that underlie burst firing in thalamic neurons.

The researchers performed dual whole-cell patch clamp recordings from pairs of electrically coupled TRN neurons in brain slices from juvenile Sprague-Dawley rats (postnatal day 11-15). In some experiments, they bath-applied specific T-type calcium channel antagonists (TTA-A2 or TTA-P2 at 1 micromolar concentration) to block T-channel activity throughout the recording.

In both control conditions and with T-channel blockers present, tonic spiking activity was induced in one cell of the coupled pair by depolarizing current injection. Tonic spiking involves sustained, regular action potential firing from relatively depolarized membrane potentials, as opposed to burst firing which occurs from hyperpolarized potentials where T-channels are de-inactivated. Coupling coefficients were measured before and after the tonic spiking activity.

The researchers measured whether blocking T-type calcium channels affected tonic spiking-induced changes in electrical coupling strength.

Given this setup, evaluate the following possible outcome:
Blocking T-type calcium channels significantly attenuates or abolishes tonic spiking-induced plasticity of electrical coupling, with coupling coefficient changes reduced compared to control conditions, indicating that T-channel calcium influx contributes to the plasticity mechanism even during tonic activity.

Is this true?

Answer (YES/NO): NO